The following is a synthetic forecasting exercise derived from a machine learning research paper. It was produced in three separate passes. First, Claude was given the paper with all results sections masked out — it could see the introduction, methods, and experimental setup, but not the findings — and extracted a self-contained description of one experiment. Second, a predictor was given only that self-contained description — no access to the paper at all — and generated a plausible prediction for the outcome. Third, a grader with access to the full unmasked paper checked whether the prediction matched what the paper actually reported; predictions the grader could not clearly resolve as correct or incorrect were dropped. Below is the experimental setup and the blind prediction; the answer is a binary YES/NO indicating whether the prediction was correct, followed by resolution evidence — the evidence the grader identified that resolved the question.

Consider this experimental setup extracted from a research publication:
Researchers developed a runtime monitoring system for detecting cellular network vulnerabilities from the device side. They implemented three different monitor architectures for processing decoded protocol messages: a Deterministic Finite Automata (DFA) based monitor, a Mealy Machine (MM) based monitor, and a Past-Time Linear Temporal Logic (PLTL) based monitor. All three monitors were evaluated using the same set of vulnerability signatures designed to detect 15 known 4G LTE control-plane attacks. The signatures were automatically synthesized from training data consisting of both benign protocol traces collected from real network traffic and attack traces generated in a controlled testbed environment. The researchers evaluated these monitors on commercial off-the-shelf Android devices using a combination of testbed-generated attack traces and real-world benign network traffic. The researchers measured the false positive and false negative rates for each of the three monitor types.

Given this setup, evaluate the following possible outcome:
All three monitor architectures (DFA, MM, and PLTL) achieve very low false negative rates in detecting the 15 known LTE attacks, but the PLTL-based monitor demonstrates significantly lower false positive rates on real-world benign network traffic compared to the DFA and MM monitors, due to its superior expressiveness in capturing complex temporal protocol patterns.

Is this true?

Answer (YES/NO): NO